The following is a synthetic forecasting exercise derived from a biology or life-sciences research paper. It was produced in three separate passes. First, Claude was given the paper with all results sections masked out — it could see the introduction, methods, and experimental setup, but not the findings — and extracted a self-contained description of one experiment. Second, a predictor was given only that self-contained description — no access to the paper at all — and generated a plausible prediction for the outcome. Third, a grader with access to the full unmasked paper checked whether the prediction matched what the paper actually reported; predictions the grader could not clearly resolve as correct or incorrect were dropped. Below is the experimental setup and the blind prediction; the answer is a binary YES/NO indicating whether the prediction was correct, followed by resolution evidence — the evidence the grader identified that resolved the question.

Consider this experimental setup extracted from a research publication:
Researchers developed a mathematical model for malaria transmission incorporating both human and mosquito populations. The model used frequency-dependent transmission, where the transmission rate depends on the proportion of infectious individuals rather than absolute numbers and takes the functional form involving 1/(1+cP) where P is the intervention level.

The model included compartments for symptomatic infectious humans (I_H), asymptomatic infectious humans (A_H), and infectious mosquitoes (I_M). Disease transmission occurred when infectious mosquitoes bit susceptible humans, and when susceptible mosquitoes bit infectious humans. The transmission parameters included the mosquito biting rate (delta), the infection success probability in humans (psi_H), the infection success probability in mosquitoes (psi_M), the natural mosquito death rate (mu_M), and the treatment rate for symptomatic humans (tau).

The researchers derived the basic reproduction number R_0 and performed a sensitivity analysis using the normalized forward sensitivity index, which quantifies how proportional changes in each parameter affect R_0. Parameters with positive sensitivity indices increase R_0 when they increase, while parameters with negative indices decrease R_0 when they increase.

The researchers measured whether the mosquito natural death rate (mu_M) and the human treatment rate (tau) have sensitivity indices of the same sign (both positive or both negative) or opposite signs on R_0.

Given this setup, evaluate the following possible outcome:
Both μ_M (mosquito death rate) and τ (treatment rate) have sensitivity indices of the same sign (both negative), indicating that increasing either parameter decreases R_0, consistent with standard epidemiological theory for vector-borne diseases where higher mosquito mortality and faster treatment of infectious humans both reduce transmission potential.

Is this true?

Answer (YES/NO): YES